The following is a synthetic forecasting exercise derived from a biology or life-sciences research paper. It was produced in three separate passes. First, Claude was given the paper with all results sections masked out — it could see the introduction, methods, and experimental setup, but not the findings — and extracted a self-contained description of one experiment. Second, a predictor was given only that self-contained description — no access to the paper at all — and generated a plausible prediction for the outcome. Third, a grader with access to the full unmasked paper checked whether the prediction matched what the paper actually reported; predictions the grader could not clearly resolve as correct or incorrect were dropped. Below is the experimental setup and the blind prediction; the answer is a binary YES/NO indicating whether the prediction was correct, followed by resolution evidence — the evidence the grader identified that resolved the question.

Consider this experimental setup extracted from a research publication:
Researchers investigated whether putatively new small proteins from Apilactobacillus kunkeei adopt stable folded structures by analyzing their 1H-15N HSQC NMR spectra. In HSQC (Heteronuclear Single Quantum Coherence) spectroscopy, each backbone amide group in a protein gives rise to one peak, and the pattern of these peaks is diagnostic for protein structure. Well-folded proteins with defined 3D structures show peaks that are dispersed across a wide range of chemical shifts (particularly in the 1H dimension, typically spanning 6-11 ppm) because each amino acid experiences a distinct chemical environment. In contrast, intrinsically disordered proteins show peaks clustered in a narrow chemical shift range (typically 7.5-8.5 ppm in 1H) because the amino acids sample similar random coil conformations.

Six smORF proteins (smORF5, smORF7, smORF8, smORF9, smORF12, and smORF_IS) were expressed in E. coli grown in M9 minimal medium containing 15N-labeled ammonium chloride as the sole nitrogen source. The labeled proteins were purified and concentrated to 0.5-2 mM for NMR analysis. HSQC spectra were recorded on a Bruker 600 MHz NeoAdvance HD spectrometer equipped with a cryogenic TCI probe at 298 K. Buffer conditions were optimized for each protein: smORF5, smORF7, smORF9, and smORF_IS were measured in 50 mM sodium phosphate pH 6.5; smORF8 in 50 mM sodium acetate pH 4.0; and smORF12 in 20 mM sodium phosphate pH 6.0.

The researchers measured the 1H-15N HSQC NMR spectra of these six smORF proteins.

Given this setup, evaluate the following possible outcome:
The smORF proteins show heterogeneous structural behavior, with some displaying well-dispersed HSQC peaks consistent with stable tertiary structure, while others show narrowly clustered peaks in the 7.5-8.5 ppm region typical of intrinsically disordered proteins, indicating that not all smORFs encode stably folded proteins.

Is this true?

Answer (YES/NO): NO